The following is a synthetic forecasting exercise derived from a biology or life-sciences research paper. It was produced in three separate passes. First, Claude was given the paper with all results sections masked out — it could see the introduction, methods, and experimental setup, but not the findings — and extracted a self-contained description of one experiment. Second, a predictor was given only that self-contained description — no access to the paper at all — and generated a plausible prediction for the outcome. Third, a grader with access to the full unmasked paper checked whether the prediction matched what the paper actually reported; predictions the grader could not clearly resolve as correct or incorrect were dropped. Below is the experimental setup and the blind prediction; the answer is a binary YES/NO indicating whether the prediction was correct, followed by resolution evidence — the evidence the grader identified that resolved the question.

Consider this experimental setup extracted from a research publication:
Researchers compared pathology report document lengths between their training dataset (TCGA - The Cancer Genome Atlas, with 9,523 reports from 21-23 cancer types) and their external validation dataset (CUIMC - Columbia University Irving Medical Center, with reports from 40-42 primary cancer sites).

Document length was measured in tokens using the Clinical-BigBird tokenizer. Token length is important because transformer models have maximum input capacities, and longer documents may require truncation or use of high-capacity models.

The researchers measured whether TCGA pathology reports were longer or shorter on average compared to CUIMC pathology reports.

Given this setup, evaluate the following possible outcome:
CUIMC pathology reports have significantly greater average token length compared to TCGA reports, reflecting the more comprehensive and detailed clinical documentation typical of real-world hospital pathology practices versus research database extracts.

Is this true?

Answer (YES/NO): YES